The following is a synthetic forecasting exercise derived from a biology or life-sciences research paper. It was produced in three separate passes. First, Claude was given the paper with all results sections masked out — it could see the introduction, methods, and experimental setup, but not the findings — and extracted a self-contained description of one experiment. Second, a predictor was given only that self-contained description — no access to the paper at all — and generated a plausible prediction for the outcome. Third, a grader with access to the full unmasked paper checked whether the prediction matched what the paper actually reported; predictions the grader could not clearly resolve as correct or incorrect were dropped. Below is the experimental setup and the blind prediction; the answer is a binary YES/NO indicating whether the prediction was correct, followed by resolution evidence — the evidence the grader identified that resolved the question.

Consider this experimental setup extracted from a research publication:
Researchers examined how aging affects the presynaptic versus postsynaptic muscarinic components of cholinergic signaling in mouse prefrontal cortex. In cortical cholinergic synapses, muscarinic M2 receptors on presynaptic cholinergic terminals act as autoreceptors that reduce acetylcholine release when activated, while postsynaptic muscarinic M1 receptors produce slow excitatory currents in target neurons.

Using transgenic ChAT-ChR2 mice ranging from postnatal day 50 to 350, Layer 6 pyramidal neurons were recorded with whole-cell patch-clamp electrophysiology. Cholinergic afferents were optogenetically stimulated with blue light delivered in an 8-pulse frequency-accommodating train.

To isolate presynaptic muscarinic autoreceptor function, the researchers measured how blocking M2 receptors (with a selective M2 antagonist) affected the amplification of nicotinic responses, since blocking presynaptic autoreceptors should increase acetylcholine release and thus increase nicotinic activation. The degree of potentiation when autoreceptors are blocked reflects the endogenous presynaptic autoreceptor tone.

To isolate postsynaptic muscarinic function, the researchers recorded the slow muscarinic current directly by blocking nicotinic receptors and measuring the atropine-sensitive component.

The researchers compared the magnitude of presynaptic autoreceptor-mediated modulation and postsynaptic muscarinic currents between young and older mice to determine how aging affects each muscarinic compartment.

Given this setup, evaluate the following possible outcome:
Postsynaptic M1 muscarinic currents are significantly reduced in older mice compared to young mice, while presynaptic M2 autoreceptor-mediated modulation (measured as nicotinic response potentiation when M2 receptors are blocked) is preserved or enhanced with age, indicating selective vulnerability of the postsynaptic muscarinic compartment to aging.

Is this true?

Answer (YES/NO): NO